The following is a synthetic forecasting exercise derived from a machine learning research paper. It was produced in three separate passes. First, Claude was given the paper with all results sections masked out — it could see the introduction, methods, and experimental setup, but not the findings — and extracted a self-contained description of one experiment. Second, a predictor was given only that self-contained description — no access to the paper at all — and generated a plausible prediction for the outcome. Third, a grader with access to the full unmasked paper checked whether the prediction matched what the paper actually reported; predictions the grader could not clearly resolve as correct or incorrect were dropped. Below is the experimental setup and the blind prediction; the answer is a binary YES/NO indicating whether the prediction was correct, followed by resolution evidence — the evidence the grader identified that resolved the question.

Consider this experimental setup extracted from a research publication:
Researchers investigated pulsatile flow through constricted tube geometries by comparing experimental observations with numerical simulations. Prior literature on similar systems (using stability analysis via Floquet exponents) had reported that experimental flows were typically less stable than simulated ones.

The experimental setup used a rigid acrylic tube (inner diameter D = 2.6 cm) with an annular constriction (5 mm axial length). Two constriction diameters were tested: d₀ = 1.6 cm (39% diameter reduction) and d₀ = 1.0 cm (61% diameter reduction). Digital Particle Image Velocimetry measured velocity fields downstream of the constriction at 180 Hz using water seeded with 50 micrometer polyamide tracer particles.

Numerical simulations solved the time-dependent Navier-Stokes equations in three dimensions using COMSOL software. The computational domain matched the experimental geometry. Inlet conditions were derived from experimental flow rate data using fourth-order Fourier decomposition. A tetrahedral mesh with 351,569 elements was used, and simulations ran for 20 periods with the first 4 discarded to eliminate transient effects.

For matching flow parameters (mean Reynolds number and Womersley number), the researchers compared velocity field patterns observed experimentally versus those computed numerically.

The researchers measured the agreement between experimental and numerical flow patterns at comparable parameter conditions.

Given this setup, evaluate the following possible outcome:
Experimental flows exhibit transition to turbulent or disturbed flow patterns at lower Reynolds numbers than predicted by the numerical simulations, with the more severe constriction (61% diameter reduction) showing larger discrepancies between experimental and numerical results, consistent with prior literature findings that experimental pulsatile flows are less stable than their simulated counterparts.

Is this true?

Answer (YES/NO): NO